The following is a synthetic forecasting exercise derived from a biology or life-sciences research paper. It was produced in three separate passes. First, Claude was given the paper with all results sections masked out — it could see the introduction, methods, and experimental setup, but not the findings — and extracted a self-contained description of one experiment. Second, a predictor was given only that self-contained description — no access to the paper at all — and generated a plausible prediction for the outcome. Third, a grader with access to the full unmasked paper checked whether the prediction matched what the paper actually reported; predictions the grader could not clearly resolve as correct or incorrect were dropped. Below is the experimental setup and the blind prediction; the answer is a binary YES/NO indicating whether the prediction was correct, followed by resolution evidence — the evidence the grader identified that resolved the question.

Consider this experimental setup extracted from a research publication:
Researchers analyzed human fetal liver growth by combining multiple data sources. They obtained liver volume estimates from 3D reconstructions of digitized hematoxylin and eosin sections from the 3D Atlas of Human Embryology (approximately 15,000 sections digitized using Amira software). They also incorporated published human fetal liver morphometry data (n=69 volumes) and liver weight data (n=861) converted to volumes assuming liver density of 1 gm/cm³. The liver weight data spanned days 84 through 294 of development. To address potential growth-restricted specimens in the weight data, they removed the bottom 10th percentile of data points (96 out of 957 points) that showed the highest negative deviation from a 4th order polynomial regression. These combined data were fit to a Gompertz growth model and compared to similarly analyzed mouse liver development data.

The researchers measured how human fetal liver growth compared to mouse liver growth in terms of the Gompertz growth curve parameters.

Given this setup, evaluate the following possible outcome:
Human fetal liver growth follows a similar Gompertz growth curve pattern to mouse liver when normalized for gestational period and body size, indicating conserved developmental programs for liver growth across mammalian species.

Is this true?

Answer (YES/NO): NO